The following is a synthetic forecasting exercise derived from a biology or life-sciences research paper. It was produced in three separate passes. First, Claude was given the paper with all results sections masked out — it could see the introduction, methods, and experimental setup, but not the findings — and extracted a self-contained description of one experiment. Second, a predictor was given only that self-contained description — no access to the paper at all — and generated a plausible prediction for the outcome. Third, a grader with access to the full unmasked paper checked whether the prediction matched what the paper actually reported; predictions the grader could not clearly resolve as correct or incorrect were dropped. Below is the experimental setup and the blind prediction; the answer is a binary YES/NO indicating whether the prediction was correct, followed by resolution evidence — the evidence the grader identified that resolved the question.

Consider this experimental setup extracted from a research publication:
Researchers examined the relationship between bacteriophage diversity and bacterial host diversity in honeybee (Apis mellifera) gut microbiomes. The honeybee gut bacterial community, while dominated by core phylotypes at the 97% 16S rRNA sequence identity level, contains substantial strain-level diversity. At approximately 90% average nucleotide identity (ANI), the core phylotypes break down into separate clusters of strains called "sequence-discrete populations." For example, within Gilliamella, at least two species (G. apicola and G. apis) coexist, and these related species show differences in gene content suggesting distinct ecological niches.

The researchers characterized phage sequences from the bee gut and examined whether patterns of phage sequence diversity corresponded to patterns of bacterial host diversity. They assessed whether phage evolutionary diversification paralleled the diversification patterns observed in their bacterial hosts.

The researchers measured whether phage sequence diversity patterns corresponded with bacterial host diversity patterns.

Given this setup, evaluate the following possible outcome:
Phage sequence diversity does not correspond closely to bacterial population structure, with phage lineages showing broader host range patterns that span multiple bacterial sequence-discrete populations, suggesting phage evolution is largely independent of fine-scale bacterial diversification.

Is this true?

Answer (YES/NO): NO